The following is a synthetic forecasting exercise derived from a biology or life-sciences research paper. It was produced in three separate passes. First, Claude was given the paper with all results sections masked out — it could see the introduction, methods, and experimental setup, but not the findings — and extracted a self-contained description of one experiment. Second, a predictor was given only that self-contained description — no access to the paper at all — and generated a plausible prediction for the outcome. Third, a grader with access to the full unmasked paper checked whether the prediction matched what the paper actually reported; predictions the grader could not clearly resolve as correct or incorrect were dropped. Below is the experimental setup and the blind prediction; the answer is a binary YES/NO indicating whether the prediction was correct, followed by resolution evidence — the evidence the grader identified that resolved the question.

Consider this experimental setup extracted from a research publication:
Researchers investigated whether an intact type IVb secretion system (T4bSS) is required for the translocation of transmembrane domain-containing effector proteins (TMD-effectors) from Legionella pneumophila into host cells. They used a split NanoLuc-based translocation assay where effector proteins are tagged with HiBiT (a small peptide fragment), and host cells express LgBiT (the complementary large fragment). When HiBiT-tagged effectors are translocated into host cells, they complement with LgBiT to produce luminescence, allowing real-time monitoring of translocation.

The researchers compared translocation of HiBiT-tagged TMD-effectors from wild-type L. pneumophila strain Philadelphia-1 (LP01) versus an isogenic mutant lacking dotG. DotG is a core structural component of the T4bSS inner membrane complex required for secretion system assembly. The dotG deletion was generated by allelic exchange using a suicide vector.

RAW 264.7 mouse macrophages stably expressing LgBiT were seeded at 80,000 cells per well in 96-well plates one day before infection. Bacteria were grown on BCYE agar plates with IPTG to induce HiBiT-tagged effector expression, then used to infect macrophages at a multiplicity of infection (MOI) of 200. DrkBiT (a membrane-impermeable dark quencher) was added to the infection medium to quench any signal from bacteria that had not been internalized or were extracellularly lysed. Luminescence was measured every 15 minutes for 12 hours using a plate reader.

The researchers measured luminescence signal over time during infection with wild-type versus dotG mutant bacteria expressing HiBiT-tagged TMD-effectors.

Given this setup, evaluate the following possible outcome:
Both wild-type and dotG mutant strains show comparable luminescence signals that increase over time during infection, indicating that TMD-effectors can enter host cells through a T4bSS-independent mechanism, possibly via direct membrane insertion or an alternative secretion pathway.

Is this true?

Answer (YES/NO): NO